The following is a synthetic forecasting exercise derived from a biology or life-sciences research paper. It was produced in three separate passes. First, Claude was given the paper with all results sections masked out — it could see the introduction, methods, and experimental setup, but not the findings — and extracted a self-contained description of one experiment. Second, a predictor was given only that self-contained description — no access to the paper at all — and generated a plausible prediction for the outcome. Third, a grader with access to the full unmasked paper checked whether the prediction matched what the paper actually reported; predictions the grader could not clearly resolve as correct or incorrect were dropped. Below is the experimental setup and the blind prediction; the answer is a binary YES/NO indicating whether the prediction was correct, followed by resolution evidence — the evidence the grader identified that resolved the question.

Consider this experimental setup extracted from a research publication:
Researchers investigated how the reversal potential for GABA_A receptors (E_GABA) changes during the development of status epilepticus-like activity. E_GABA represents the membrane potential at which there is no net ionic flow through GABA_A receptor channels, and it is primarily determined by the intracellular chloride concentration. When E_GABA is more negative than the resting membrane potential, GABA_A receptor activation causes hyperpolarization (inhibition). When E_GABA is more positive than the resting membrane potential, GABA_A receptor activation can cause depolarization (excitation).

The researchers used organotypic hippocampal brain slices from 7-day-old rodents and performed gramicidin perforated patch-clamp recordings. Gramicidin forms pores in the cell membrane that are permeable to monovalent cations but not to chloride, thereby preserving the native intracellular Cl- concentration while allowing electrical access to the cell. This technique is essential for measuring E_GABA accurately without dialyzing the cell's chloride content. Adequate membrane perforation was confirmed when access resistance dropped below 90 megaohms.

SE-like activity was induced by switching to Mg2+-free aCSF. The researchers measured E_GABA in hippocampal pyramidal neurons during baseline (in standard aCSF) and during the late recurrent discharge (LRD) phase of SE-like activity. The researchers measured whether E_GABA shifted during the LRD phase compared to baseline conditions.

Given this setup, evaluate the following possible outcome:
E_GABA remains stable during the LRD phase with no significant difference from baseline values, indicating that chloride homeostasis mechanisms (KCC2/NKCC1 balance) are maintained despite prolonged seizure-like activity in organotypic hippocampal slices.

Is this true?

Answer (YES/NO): NO